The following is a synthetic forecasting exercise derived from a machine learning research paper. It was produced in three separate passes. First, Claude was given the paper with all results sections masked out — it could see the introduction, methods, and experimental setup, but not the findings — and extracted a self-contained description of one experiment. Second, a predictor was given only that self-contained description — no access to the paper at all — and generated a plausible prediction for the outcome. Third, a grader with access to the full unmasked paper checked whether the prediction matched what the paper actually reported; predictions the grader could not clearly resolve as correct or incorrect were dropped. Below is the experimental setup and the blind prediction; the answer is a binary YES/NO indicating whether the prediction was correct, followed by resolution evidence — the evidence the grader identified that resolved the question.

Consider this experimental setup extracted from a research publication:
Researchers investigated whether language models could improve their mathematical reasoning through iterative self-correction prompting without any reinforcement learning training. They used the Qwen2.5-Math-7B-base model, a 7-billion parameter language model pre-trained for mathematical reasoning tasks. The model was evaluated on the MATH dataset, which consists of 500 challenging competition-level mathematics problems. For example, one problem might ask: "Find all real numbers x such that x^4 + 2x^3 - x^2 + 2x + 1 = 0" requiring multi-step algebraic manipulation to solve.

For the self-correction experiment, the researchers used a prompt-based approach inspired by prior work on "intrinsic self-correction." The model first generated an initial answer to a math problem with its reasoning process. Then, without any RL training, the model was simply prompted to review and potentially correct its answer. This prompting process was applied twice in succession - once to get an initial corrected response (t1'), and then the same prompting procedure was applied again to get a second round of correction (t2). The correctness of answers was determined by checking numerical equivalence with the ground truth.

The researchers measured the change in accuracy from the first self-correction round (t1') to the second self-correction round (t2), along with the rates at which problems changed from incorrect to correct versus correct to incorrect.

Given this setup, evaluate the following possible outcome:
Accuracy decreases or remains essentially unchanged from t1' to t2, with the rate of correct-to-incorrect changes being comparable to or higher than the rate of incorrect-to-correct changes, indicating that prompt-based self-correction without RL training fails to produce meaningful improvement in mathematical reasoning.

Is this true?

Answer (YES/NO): YES